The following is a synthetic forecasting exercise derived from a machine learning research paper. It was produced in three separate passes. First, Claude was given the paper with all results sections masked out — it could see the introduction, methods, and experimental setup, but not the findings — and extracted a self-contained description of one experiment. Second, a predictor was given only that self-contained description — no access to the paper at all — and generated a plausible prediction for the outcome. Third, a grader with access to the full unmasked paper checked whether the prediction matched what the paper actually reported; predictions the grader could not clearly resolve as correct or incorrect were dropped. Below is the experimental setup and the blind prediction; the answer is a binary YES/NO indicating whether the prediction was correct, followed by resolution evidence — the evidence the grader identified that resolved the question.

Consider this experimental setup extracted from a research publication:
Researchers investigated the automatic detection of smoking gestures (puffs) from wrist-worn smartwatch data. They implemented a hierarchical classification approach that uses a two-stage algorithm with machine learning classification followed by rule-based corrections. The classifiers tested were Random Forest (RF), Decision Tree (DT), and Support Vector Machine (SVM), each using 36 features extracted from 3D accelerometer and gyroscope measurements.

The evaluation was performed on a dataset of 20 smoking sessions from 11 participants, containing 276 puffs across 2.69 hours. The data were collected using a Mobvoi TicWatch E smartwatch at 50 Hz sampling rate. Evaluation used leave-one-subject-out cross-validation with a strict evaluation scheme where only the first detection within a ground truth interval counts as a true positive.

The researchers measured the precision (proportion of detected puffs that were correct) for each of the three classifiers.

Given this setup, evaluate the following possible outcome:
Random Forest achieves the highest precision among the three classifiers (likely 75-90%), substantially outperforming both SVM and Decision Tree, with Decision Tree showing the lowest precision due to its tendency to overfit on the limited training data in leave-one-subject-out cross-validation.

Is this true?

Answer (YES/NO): NO